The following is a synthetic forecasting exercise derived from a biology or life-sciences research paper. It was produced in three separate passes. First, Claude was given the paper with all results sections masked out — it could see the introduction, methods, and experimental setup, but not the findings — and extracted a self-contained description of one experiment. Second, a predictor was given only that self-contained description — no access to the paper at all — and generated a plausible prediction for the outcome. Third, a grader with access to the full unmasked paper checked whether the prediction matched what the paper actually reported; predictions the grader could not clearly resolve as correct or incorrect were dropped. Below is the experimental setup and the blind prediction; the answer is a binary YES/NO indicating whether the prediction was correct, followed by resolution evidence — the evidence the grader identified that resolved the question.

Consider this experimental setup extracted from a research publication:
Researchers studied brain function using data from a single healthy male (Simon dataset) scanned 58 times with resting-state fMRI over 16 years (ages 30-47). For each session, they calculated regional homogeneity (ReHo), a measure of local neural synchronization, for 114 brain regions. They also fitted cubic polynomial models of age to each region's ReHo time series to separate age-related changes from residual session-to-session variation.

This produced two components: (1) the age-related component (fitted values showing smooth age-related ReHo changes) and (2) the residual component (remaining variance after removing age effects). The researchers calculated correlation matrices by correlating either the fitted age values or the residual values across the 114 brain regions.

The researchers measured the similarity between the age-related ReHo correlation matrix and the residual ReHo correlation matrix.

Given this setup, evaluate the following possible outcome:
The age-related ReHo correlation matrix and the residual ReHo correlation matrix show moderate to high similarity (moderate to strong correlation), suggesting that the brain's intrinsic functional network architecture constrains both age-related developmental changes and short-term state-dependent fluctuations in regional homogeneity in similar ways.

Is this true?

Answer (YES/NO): NO